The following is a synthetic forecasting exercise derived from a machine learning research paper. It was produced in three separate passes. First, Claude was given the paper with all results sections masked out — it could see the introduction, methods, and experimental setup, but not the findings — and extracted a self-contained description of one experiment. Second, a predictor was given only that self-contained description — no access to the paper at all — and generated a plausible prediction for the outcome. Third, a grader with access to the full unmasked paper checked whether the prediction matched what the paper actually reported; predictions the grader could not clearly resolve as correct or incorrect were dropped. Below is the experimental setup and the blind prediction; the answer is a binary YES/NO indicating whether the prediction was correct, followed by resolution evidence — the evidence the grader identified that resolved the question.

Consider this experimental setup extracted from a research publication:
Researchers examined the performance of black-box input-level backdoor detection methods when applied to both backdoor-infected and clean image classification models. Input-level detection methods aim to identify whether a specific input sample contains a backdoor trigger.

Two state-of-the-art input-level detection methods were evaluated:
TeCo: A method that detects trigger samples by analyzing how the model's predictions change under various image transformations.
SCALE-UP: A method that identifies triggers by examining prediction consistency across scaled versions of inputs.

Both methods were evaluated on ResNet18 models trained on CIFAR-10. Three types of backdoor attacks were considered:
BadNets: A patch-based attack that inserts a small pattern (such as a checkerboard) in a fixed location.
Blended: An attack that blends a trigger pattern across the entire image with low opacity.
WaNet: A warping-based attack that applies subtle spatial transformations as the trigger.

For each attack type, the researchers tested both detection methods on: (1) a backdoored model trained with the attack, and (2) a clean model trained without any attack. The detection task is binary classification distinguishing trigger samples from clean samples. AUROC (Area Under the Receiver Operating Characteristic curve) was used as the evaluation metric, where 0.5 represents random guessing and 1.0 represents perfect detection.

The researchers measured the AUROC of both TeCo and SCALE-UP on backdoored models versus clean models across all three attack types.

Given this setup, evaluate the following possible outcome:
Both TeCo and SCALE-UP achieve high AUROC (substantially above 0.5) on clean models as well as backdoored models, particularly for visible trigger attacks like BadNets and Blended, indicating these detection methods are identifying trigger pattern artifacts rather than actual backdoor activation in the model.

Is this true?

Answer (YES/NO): NO